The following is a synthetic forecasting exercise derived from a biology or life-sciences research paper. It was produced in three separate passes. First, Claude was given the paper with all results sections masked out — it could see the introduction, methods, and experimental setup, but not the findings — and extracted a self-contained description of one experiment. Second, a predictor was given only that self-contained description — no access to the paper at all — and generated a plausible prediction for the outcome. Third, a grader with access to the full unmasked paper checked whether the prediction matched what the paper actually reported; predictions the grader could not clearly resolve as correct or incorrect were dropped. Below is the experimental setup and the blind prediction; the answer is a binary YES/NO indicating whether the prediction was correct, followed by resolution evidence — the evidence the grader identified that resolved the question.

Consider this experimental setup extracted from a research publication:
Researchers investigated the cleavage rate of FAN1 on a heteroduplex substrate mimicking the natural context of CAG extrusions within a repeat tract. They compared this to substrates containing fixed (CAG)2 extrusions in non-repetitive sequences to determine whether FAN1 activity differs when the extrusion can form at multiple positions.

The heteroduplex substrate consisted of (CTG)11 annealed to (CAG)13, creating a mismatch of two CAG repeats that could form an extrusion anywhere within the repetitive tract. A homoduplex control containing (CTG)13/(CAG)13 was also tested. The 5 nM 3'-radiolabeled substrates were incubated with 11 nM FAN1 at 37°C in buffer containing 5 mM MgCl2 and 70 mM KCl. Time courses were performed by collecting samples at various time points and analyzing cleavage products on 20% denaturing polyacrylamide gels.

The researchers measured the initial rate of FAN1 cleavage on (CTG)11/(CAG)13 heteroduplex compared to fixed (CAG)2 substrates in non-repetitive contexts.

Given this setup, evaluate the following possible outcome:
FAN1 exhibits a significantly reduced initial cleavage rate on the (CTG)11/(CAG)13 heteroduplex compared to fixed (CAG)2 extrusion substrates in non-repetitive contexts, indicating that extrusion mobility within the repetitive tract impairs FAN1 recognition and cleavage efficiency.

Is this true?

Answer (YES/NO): NO